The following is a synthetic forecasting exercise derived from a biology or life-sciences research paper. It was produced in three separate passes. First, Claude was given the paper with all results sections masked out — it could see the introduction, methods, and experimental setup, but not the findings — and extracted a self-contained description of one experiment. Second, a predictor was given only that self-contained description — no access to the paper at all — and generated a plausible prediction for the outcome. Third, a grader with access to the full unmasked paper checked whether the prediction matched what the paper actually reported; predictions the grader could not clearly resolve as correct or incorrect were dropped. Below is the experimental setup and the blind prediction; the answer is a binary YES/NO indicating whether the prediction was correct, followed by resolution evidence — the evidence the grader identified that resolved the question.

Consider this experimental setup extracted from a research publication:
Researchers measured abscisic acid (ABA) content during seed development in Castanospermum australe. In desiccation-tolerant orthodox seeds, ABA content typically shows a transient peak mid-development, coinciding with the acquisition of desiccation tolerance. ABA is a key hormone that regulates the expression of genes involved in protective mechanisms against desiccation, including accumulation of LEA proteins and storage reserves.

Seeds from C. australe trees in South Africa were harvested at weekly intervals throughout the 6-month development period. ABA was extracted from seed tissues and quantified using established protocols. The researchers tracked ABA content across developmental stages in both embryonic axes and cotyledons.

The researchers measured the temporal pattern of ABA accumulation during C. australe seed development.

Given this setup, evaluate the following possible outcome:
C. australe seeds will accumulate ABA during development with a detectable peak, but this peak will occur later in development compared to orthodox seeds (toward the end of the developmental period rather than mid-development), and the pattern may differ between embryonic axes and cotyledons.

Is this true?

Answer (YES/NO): NO